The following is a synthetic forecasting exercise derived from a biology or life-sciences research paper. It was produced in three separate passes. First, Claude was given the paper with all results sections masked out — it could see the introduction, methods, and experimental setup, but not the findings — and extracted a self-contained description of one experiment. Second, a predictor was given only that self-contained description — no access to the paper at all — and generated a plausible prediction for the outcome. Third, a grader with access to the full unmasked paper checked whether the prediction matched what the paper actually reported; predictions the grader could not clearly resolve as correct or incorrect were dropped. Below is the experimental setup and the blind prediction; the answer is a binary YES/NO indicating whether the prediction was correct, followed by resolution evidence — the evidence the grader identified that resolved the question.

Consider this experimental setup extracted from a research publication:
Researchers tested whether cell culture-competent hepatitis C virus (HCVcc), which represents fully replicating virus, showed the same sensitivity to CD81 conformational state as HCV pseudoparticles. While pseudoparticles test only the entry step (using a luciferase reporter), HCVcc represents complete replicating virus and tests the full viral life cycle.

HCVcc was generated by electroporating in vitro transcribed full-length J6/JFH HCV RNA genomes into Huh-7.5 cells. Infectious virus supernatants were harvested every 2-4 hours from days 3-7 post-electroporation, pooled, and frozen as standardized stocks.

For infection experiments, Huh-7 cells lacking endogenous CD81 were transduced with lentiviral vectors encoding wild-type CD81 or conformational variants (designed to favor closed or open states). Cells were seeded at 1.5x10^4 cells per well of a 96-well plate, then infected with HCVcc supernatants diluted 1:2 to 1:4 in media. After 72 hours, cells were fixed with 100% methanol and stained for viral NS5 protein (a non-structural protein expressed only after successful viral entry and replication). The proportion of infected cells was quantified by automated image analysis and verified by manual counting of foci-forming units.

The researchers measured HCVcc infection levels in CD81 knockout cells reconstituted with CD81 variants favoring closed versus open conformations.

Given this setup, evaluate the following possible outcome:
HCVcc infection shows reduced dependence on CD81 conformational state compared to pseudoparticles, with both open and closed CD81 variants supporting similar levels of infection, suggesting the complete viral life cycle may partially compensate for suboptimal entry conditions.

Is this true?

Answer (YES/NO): NO